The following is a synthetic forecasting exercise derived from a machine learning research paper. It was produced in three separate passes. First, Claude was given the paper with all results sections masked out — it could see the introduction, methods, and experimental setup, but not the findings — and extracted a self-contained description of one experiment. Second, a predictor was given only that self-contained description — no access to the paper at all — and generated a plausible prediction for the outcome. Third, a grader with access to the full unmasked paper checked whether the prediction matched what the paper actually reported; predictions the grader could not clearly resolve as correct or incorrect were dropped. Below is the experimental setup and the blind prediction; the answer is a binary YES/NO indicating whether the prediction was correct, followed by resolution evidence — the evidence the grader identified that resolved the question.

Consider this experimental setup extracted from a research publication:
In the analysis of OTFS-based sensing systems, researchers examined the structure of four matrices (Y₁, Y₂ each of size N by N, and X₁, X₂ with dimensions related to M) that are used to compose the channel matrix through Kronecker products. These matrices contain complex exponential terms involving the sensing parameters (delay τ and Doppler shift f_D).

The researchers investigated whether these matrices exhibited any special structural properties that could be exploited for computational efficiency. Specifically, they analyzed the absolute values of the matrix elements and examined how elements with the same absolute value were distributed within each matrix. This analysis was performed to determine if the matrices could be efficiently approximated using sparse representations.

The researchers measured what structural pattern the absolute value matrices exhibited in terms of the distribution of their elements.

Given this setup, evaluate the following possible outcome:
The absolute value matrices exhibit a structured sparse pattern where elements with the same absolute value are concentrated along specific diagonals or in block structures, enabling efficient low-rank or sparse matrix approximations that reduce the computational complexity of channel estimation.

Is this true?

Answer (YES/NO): YES